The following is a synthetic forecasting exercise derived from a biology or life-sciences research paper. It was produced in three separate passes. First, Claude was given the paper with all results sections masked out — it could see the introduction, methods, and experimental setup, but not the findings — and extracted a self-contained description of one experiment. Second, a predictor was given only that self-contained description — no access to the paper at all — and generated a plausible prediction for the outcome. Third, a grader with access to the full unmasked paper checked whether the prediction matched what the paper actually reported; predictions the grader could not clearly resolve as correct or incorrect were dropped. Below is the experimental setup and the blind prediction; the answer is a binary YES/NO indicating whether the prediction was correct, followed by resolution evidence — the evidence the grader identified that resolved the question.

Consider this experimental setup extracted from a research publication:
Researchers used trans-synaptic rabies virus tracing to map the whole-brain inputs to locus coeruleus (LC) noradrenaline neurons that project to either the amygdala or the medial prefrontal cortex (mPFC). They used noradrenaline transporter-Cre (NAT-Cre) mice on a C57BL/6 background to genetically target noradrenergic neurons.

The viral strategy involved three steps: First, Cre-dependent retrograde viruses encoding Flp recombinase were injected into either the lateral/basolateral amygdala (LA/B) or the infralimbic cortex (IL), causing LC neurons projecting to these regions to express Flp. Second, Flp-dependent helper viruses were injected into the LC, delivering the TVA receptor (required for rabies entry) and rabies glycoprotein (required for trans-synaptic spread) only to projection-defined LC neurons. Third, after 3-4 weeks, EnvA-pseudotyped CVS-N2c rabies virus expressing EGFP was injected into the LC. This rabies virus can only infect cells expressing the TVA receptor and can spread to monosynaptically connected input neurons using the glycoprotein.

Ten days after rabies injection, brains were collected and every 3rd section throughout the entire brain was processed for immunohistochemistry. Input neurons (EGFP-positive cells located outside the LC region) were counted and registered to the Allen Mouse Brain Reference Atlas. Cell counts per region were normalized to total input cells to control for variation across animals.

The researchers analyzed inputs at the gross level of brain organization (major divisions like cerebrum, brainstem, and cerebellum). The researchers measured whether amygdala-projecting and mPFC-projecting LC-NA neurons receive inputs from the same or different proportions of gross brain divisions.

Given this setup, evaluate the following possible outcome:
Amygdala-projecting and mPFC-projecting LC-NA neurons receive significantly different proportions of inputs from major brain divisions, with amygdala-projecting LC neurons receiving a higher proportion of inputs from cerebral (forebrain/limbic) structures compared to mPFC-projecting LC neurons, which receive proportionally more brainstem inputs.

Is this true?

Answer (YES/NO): NO